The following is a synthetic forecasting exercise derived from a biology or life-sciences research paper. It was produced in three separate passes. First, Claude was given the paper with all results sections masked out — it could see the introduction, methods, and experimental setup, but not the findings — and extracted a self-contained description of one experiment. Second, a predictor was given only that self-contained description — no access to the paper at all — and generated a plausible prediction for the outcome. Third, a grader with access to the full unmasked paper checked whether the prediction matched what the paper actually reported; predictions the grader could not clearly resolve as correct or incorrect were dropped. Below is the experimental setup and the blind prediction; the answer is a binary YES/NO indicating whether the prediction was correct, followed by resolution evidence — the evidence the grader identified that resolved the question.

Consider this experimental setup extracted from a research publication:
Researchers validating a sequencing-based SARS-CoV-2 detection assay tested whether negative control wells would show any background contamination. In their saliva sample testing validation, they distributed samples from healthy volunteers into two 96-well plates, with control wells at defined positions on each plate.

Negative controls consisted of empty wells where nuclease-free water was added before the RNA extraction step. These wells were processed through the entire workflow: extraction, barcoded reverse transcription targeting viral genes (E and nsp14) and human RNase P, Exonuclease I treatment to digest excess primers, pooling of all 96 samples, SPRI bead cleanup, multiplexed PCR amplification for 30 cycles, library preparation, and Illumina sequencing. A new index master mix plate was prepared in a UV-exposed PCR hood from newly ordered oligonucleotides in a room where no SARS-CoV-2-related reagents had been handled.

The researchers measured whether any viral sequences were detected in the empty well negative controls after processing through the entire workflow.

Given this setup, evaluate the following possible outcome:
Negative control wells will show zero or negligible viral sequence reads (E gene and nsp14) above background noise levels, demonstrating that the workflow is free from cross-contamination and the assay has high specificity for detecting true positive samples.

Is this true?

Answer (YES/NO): NO